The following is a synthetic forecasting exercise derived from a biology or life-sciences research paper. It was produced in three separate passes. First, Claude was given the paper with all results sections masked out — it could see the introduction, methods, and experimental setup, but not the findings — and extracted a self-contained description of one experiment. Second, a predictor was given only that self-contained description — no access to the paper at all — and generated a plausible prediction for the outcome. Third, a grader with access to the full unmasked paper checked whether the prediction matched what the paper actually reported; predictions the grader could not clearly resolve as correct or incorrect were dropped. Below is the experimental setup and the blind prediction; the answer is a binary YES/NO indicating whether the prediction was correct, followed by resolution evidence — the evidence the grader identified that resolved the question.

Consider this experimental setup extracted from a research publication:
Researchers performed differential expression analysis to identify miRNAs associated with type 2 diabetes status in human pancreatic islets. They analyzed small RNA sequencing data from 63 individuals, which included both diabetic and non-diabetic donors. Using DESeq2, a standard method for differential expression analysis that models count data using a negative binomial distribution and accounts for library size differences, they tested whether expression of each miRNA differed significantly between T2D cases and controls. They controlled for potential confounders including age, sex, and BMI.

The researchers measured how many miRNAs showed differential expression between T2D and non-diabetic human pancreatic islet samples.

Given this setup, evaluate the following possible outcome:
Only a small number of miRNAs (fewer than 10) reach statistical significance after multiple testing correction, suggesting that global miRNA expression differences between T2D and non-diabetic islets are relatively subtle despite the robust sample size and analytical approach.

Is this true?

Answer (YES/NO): NO